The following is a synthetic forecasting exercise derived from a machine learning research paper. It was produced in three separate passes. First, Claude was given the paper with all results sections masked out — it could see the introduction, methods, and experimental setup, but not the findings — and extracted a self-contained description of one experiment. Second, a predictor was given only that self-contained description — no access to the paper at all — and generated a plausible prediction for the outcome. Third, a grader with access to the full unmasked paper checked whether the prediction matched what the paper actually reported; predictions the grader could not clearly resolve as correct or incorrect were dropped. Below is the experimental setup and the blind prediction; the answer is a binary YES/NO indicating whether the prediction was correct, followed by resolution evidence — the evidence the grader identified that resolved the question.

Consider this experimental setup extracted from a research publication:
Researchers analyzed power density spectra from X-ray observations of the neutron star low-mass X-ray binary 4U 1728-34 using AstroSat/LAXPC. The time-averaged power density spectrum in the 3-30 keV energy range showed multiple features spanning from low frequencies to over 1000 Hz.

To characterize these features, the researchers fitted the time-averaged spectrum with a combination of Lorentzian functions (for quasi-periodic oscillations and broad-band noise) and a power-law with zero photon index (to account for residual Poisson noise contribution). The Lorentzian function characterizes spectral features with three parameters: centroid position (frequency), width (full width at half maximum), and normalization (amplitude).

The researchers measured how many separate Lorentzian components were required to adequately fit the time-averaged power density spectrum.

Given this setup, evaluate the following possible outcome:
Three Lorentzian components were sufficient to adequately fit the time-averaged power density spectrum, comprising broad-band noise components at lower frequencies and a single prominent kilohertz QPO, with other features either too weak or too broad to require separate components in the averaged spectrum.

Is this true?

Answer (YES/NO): NO